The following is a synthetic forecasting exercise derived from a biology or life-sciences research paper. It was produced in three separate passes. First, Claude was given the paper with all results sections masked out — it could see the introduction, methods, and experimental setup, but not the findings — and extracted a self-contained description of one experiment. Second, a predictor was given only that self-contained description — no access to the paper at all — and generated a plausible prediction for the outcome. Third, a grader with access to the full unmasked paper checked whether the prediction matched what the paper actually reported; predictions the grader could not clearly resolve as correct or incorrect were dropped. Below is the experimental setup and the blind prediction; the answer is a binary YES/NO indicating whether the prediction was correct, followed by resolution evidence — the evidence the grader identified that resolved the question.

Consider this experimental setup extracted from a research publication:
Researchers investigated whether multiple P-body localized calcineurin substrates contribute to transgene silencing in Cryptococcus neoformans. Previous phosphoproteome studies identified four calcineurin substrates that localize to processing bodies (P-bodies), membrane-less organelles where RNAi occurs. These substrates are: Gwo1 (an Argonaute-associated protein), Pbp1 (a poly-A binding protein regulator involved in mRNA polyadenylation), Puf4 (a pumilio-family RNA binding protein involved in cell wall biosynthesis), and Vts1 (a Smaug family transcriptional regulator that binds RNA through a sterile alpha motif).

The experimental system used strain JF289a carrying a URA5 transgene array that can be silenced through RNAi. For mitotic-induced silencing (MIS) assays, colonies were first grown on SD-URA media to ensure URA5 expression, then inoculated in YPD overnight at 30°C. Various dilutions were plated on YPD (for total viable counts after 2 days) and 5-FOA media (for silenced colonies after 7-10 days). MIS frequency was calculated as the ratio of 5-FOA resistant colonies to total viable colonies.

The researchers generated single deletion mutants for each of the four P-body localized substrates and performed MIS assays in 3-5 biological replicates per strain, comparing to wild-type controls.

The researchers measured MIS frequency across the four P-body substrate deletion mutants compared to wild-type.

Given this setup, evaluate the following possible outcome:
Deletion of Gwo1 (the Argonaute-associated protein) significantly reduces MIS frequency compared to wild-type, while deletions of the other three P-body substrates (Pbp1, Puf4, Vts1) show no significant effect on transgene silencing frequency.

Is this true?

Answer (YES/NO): NO